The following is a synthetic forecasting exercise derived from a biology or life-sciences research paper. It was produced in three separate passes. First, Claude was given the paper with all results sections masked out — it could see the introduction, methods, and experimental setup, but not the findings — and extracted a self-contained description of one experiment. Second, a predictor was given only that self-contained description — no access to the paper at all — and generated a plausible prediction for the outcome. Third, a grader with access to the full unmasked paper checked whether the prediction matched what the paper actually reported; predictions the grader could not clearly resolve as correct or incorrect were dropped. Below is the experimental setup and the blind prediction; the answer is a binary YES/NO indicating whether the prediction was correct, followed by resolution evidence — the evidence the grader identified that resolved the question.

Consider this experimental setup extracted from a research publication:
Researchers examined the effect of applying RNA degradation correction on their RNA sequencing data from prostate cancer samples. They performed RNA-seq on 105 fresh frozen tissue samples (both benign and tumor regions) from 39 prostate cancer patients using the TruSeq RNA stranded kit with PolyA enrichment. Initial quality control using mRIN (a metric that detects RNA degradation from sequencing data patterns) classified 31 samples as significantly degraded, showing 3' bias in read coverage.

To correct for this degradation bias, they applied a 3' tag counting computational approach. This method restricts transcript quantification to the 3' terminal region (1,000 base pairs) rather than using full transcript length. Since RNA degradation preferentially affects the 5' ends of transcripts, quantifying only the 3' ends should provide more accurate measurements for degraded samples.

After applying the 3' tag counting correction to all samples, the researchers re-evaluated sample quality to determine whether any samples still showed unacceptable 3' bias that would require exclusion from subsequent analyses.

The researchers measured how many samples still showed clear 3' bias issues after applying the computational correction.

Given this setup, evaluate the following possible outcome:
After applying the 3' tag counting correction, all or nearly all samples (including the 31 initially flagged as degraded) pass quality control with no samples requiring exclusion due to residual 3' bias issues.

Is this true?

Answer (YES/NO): NO